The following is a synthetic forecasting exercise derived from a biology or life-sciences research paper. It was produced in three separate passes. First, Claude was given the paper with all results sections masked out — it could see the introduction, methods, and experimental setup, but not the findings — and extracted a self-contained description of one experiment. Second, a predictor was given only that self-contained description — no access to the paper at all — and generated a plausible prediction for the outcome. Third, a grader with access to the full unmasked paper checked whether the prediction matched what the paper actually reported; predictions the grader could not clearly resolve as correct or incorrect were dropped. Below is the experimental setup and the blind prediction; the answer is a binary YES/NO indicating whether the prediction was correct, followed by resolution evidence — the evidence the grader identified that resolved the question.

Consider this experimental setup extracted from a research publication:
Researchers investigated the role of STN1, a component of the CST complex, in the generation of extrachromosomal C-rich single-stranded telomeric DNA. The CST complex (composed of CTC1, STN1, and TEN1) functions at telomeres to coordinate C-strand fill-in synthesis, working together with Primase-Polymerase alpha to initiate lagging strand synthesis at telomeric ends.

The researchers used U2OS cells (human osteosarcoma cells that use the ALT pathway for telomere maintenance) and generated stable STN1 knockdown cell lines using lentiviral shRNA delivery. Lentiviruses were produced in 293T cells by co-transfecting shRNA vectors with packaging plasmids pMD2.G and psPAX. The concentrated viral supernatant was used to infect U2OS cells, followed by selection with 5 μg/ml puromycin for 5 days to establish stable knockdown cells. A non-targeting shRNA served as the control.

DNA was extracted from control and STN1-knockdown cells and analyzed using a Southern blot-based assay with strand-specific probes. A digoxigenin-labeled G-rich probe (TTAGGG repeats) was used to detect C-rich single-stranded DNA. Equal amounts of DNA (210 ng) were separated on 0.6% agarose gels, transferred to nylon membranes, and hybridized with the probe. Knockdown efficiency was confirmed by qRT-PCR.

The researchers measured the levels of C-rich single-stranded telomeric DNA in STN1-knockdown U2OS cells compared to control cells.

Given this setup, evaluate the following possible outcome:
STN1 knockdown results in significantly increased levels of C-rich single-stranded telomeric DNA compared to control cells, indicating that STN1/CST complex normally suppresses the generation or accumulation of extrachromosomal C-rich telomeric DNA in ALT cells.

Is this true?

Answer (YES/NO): NO